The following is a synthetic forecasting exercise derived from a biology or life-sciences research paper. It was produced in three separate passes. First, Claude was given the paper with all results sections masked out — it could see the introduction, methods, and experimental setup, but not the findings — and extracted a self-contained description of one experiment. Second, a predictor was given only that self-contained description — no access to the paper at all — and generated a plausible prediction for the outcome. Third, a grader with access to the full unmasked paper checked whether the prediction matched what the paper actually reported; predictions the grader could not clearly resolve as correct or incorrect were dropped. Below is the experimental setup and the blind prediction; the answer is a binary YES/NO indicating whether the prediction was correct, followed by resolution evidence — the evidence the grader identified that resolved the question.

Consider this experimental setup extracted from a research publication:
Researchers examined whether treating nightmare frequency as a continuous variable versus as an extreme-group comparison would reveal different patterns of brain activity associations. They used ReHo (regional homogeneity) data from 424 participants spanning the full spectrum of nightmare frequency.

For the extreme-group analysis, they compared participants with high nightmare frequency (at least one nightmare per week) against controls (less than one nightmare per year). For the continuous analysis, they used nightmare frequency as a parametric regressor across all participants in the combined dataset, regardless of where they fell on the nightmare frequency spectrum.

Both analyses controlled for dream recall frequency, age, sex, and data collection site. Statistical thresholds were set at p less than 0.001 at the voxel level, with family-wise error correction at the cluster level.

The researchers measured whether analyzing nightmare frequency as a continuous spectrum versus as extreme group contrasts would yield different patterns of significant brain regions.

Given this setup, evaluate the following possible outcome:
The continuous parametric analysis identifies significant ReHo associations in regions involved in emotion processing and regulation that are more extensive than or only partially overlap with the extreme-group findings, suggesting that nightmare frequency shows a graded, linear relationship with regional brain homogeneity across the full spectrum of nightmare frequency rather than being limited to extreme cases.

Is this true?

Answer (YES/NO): NO